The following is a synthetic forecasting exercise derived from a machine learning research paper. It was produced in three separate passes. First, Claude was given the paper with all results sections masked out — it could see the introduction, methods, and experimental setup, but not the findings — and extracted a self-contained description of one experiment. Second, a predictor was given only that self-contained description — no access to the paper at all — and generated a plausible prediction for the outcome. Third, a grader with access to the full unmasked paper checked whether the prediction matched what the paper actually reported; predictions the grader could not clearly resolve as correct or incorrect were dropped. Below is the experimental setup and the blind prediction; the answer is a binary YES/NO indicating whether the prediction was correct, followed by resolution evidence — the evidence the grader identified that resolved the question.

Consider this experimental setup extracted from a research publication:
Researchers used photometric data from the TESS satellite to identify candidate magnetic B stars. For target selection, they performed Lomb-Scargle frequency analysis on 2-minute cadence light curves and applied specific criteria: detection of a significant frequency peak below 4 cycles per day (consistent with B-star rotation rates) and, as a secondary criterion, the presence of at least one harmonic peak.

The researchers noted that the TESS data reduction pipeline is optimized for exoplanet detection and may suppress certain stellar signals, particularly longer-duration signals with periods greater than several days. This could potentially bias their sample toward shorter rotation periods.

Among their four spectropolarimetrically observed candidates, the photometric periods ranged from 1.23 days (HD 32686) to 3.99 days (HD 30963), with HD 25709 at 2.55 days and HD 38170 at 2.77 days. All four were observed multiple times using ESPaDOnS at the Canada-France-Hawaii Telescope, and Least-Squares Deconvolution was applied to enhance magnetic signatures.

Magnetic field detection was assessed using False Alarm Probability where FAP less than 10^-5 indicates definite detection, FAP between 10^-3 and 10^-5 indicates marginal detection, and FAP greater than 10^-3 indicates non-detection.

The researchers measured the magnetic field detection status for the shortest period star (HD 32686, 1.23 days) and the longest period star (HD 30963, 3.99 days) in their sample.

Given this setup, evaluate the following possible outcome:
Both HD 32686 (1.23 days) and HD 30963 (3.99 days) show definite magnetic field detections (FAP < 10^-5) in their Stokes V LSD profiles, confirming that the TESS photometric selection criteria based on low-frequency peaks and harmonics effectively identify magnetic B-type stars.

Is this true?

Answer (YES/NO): NO